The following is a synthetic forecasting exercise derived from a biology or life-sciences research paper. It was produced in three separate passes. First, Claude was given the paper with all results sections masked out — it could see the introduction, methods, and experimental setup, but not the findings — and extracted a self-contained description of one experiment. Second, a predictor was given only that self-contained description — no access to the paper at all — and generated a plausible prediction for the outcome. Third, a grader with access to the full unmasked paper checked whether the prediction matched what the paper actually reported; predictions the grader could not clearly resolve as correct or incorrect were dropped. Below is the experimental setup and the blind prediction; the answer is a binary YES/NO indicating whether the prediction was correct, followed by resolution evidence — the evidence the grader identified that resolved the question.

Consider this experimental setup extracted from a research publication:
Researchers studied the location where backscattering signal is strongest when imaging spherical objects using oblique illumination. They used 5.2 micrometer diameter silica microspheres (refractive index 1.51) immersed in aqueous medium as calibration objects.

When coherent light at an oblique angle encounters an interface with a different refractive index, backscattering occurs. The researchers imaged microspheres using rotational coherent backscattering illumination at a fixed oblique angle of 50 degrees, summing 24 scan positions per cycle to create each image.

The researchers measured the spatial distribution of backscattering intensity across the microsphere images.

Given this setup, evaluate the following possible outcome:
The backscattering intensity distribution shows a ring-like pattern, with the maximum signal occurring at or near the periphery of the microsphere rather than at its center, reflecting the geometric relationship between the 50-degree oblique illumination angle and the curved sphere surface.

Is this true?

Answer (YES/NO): YES